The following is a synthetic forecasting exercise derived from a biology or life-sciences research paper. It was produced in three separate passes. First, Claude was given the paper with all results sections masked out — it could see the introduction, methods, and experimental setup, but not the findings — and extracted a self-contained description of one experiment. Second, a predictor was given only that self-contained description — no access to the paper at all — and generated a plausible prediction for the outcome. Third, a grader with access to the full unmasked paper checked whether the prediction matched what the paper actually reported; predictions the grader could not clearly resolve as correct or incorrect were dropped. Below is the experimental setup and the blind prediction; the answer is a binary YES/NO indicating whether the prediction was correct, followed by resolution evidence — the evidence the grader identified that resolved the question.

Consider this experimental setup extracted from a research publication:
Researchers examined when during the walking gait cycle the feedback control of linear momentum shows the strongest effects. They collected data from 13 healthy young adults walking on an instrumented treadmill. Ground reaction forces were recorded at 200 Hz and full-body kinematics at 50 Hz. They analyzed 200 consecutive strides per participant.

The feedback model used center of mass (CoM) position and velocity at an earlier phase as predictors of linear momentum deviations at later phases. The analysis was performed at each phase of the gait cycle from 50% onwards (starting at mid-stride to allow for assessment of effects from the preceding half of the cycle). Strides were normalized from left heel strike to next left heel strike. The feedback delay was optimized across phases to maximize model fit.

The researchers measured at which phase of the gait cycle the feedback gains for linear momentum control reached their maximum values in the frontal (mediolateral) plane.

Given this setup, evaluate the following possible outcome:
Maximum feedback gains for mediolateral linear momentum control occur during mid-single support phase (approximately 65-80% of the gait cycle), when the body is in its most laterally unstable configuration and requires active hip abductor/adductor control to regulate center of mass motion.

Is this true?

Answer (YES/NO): NO